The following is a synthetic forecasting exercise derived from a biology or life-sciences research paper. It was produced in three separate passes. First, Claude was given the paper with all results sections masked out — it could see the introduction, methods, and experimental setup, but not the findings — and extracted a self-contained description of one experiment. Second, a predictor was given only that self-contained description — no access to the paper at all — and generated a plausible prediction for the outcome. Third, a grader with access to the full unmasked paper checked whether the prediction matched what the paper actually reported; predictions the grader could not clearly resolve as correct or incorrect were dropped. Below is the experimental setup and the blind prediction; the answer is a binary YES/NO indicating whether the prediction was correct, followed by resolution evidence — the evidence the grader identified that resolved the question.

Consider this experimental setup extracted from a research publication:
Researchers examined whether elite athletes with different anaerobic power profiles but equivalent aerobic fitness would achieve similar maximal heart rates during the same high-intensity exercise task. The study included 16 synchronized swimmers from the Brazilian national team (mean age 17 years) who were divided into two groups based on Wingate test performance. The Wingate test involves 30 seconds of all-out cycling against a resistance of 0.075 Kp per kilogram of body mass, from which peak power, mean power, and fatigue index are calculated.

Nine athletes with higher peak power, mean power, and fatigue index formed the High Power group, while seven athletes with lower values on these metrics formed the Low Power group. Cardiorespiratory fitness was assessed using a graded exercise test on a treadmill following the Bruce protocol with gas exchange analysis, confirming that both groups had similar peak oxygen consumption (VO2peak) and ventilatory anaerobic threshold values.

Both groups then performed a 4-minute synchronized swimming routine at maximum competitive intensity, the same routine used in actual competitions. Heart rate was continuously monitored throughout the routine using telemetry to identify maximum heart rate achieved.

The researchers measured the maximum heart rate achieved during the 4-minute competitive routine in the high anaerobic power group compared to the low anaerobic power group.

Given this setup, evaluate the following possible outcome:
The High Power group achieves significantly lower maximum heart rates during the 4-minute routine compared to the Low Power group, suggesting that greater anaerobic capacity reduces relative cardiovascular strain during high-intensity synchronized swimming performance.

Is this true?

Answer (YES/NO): NO